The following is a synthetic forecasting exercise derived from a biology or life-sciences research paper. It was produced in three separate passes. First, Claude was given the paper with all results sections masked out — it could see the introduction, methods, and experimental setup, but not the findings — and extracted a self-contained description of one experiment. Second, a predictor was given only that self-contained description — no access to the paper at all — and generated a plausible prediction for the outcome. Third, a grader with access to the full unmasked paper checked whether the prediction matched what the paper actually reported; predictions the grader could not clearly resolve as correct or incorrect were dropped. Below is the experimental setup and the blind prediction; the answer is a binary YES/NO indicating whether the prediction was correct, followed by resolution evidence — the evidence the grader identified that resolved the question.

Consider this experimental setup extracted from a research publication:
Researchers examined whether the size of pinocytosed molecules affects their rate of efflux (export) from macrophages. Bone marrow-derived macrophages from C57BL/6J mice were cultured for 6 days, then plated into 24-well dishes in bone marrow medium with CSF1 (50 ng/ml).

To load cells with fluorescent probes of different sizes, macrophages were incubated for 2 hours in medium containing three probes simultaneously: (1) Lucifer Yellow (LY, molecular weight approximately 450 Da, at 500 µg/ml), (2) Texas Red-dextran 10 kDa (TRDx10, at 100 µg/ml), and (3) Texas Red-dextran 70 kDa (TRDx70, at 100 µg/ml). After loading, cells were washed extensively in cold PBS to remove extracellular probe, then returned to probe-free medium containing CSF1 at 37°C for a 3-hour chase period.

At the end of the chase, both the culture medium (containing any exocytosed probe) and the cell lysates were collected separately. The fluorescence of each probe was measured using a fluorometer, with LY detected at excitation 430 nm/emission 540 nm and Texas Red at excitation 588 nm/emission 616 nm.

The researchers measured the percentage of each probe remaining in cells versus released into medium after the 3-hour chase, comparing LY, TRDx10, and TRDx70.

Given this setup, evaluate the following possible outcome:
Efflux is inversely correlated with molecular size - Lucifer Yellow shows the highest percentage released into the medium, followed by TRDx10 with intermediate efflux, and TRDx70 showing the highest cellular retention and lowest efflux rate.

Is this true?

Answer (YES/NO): YES